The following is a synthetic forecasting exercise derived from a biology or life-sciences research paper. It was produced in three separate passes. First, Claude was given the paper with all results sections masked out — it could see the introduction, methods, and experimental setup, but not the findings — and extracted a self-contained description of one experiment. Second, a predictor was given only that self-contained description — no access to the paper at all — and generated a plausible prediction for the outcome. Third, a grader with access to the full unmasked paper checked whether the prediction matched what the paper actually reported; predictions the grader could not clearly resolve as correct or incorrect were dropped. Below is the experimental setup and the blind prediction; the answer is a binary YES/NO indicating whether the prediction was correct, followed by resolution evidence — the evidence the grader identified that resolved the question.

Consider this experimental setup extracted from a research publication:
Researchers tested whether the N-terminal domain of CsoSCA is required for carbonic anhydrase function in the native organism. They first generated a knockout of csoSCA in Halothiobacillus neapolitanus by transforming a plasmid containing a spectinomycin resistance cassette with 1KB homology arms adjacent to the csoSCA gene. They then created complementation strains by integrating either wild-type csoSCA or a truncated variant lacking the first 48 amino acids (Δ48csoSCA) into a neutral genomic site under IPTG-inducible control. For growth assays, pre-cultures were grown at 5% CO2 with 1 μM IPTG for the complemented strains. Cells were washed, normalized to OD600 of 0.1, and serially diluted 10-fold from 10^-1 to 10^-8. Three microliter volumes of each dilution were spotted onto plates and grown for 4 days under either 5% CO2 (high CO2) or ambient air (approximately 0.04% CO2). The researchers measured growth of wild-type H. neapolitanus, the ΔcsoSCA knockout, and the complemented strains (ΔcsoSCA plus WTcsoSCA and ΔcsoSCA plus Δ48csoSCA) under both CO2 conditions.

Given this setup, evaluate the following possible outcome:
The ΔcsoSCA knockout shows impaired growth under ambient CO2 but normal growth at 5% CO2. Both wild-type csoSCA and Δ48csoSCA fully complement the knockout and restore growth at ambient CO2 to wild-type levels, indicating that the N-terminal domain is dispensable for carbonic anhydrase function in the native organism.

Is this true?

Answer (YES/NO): NO